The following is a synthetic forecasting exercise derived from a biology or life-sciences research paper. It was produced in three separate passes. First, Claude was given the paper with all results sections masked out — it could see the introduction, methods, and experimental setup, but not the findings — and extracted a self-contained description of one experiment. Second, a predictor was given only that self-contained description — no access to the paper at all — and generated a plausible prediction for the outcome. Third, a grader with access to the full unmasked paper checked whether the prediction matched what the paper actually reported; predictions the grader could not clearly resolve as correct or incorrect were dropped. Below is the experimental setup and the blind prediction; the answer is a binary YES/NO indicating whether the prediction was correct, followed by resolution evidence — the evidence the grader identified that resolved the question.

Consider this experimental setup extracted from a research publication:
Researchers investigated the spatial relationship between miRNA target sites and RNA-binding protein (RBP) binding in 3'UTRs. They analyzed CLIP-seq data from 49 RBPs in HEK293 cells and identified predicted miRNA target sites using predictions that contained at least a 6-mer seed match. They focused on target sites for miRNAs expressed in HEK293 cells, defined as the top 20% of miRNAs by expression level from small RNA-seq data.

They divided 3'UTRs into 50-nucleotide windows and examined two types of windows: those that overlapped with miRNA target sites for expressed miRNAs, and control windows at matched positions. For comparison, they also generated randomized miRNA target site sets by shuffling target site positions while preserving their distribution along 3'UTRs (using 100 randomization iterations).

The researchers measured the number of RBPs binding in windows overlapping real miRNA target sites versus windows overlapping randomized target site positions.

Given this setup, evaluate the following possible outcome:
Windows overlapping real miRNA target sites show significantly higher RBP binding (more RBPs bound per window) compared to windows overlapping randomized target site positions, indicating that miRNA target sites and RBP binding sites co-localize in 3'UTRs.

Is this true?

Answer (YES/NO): YES